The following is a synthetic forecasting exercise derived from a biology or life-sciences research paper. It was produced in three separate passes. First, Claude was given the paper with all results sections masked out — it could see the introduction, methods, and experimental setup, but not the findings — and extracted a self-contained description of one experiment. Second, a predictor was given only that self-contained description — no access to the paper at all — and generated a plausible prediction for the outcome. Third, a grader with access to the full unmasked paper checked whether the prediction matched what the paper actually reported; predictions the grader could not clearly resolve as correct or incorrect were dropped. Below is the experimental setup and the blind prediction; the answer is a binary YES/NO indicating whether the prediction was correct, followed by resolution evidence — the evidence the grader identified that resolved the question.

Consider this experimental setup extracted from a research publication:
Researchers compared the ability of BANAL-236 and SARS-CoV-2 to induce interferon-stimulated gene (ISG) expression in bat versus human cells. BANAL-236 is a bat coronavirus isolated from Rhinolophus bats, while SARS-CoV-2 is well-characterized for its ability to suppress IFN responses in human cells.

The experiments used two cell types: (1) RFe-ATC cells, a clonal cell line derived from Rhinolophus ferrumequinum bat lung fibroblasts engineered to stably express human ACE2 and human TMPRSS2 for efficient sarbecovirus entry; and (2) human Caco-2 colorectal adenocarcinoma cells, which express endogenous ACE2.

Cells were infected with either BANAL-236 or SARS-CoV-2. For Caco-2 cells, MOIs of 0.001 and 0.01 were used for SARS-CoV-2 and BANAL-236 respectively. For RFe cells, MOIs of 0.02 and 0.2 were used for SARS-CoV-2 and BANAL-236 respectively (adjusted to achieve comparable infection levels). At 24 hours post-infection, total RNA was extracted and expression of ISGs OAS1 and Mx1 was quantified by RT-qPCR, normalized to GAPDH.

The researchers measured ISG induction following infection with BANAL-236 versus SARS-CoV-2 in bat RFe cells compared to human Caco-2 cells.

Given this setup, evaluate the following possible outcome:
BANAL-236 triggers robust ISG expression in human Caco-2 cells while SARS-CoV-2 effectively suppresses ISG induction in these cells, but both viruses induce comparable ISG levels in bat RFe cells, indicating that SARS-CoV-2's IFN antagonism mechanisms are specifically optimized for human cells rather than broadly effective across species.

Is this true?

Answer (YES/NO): NO